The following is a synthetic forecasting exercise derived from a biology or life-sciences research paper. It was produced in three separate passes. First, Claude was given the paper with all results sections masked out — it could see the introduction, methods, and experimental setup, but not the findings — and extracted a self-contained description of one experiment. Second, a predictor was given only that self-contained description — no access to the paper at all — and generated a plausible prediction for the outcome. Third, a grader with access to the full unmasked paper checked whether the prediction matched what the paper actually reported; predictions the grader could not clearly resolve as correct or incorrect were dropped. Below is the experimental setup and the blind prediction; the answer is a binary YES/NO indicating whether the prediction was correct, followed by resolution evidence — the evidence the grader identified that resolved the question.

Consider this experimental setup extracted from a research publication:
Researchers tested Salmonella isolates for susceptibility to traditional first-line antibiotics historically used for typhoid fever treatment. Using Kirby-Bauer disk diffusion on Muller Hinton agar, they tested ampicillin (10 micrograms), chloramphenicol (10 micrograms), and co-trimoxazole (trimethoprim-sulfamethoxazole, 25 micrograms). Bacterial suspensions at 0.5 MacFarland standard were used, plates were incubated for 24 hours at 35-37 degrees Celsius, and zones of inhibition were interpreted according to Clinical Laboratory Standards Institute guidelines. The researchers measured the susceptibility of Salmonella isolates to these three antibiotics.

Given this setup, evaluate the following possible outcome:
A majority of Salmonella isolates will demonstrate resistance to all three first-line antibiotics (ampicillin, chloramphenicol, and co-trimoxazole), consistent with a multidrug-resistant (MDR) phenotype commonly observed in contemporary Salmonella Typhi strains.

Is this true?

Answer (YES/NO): YES